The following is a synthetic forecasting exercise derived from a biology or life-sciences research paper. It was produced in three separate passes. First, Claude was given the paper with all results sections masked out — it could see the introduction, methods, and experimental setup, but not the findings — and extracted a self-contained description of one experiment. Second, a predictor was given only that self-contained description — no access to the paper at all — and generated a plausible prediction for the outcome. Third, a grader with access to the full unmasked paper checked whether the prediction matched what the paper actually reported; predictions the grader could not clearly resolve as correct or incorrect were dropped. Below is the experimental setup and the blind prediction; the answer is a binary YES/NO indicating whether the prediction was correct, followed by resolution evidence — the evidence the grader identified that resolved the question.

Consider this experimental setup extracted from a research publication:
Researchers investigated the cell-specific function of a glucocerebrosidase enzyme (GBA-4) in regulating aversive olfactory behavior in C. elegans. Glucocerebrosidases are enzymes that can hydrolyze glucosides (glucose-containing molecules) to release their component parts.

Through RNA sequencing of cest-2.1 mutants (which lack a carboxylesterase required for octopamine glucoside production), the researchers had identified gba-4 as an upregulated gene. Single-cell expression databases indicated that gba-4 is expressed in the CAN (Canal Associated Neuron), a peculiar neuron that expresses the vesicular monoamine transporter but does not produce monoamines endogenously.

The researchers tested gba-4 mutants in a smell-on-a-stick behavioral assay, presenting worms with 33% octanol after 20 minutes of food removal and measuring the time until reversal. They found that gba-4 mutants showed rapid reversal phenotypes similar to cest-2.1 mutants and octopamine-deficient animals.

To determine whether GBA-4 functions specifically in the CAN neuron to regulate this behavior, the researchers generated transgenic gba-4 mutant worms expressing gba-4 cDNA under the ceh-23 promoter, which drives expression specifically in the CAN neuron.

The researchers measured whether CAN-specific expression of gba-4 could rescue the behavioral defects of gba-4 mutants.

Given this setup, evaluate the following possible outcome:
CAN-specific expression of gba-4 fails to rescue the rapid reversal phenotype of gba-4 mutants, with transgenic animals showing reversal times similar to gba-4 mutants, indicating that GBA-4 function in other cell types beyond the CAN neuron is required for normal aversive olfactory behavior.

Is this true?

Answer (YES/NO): NO